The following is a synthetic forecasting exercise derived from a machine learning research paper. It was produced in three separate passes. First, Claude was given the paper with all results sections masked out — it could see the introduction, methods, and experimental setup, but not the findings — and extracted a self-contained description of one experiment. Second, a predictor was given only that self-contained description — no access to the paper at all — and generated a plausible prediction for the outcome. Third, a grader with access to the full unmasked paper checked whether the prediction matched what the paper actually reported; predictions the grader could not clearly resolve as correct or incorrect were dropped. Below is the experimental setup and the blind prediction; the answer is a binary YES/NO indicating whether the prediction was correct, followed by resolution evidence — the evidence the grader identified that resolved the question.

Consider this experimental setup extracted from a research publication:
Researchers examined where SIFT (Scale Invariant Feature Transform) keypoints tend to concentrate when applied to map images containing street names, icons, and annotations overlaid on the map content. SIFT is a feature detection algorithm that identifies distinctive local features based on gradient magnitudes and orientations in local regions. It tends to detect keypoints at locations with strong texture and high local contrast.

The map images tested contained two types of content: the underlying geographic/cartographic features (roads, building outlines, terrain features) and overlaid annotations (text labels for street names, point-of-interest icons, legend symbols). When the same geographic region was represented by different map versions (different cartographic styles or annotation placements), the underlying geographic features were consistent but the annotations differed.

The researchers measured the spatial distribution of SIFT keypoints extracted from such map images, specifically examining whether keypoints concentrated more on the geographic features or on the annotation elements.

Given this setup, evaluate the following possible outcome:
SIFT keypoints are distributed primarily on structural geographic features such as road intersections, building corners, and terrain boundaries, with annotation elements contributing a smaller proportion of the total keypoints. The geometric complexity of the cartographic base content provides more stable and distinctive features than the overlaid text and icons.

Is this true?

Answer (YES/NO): NO